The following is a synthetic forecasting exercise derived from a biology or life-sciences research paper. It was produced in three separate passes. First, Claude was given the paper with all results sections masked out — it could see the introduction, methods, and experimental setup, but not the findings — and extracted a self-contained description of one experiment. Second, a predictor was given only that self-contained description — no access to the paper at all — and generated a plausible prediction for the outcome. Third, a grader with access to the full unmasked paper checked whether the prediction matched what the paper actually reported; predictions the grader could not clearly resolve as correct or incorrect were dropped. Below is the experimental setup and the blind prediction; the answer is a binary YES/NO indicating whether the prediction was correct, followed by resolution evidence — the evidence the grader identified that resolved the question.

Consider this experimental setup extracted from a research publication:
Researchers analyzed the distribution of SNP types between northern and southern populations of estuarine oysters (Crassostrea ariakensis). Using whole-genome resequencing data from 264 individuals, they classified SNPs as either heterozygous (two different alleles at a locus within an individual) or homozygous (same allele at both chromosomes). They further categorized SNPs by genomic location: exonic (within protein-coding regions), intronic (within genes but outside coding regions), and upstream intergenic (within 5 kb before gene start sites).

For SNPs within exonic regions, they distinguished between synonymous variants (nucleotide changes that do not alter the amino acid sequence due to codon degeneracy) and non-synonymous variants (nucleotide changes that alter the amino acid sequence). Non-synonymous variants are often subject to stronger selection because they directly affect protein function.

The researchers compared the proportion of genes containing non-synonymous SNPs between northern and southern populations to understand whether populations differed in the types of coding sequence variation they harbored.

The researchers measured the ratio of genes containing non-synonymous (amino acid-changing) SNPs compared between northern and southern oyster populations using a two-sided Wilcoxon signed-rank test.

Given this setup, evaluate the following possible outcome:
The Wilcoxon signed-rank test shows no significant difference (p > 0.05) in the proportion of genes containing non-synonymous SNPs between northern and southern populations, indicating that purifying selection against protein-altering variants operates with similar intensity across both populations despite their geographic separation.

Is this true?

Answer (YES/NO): NO